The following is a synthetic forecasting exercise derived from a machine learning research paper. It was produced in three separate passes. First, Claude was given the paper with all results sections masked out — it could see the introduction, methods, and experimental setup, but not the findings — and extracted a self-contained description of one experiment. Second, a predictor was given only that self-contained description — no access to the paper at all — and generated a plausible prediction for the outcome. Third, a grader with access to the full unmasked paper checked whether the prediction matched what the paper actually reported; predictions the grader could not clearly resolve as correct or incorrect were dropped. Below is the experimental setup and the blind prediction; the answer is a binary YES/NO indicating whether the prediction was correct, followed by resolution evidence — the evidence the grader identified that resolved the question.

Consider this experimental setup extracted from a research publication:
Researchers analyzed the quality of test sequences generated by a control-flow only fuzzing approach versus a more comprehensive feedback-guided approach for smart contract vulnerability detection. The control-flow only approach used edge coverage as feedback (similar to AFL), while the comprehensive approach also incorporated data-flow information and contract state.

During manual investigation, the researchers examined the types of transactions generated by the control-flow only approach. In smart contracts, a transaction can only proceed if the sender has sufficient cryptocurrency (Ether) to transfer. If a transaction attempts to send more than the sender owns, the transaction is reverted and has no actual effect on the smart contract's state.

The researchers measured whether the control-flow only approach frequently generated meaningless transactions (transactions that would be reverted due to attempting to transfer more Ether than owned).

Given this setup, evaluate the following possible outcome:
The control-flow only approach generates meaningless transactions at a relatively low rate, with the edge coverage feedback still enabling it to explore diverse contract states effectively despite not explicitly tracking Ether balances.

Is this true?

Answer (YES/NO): NO